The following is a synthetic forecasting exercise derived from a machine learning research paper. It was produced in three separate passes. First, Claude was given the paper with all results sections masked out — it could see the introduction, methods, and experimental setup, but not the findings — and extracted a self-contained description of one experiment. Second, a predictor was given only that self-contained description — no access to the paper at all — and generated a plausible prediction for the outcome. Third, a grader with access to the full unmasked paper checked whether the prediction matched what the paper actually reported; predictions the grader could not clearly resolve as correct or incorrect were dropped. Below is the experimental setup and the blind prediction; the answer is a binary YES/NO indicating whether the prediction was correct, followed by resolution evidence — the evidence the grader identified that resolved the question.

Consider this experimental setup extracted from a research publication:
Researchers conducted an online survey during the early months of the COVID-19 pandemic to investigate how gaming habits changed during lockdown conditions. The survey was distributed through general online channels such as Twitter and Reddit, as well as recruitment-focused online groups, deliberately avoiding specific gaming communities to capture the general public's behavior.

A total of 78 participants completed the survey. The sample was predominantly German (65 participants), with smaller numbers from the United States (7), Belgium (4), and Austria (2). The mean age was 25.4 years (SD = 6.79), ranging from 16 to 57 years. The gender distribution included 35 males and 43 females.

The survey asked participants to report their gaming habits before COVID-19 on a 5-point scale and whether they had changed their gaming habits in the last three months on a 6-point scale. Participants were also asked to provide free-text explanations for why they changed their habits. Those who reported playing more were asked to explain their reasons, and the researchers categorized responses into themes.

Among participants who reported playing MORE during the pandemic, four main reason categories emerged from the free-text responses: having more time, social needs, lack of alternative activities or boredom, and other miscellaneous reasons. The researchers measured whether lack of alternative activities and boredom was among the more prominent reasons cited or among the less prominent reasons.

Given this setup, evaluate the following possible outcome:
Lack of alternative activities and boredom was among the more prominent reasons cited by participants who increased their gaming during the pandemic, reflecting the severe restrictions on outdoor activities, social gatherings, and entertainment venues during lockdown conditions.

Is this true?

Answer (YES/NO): NO